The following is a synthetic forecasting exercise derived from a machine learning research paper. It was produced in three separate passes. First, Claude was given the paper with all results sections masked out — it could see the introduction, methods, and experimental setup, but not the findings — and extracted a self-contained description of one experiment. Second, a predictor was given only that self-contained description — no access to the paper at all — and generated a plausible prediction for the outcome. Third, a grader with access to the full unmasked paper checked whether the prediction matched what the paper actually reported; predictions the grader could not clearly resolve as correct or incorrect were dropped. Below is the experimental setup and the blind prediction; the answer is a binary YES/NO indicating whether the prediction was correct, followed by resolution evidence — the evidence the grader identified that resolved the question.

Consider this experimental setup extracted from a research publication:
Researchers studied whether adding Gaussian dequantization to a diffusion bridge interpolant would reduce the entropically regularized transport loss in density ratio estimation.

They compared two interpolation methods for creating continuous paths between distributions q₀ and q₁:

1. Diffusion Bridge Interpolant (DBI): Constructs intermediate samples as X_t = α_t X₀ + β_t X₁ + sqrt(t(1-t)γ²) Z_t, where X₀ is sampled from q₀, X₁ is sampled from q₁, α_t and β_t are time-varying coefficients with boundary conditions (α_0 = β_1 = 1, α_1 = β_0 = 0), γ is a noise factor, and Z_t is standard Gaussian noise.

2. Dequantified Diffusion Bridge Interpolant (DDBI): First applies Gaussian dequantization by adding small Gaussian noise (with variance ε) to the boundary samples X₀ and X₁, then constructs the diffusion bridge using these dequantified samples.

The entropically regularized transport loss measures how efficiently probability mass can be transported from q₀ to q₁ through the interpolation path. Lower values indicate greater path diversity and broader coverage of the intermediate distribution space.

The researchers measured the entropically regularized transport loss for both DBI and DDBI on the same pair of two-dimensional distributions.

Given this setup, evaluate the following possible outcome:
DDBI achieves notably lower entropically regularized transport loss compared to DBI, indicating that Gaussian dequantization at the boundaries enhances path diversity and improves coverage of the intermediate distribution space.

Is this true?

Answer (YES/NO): NO